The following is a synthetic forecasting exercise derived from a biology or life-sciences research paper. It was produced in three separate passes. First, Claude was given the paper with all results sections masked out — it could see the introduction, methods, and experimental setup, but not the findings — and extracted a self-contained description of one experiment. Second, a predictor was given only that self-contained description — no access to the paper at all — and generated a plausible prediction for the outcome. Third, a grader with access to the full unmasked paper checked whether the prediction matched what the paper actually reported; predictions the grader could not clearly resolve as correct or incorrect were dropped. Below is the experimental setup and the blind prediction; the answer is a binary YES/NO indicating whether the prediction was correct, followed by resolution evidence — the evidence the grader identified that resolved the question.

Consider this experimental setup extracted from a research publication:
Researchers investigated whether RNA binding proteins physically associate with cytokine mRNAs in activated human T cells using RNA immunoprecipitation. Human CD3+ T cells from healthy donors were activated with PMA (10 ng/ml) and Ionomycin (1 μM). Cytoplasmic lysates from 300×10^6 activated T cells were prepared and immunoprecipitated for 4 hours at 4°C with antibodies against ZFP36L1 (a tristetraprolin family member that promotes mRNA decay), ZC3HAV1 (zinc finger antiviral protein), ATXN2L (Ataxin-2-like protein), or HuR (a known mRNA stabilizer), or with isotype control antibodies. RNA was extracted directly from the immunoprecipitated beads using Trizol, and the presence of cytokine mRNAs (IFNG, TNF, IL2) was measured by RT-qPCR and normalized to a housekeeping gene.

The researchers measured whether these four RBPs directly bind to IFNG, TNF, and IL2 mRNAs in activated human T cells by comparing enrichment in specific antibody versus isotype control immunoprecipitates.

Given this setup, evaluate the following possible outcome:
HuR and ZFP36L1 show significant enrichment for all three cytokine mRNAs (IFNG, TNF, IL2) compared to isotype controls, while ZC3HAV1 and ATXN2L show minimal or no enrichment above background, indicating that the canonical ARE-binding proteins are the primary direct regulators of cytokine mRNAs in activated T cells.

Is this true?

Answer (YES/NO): NO